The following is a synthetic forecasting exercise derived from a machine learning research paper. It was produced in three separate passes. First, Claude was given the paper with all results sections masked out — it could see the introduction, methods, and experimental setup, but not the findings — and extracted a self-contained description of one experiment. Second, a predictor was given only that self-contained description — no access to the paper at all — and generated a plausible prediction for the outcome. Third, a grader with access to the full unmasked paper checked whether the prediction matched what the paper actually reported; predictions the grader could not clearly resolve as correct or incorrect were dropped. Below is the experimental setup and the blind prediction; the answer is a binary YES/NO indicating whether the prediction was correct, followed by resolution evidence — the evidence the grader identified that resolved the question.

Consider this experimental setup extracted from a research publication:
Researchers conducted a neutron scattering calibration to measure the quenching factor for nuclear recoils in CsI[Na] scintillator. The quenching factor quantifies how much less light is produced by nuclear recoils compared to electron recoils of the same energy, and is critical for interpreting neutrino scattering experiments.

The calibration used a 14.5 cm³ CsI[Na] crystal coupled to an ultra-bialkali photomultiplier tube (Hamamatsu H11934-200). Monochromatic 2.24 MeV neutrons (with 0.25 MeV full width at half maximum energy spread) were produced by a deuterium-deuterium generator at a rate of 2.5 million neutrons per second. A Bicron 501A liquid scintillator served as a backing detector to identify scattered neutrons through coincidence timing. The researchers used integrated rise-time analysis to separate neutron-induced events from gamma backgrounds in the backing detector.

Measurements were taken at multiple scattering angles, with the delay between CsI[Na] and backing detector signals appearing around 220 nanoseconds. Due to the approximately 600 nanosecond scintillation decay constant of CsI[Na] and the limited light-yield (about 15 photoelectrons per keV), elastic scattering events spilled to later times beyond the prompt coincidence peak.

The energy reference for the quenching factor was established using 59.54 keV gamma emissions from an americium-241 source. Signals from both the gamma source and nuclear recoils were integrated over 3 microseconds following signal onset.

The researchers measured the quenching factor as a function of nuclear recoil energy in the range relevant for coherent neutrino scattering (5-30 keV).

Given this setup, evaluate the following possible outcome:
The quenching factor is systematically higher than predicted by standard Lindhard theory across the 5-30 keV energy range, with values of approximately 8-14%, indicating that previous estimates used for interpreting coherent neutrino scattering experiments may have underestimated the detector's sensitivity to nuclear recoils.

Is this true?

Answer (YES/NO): NO